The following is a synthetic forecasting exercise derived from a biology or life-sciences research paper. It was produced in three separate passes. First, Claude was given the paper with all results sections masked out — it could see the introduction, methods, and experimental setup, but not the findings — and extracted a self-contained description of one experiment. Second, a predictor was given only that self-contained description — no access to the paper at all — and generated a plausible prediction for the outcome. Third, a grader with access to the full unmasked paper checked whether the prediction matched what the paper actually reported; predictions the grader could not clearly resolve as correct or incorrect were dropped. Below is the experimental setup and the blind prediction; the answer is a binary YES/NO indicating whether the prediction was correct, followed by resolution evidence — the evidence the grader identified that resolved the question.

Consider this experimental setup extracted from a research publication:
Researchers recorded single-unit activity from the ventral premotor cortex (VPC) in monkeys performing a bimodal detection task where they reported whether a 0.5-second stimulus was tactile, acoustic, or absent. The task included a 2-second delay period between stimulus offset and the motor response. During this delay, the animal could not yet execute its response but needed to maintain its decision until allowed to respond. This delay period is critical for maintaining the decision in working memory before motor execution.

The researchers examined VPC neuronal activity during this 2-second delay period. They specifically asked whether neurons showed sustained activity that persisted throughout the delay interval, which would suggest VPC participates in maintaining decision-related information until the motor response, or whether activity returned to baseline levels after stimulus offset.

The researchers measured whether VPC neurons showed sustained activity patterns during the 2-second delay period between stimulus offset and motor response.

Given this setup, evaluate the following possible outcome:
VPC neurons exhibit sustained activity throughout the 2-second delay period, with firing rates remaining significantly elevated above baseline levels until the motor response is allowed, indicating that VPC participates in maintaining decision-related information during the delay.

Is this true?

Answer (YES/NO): YES